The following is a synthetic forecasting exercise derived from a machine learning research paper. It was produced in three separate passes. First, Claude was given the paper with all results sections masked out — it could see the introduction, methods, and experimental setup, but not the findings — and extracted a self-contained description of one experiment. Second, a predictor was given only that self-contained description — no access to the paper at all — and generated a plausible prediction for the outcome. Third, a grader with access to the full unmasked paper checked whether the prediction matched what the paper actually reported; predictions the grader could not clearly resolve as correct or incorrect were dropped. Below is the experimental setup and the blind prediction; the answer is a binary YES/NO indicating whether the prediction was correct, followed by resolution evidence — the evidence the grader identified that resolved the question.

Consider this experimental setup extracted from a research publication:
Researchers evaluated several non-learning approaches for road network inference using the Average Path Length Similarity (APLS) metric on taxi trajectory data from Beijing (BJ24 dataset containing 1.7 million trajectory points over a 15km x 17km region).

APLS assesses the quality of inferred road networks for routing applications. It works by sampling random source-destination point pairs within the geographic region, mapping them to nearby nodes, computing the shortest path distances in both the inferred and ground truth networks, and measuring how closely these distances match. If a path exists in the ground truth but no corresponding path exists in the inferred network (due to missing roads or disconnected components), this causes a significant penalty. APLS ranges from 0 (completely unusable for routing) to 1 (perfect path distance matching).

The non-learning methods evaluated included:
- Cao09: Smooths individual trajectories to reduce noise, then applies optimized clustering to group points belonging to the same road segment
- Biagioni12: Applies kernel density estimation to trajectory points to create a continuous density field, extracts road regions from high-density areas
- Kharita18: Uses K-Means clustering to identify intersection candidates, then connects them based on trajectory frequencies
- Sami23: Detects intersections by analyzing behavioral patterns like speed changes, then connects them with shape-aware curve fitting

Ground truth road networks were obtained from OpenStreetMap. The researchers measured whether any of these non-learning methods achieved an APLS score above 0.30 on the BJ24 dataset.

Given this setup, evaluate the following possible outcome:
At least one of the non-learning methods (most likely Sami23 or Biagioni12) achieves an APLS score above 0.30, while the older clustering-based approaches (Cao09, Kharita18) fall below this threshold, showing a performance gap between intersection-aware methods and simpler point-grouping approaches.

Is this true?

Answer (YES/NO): NO